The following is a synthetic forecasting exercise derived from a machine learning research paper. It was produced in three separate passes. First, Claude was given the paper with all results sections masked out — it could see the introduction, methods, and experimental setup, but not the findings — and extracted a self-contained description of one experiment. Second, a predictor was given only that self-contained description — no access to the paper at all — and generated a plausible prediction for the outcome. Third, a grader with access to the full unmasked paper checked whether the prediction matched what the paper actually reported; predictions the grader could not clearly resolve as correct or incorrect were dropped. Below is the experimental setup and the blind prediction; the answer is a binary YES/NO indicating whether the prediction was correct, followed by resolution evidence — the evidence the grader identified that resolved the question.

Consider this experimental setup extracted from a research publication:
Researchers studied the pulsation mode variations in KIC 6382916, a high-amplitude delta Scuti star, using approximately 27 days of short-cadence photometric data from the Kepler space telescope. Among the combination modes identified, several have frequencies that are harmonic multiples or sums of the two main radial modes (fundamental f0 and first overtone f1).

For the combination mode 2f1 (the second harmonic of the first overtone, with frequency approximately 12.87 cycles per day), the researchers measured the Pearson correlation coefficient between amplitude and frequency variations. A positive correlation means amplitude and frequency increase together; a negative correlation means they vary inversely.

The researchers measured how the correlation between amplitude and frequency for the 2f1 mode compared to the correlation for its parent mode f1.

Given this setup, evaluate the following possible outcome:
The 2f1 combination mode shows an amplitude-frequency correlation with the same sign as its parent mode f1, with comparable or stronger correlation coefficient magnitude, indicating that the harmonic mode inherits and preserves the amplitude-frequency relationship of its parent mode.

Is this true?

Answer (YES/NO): NO